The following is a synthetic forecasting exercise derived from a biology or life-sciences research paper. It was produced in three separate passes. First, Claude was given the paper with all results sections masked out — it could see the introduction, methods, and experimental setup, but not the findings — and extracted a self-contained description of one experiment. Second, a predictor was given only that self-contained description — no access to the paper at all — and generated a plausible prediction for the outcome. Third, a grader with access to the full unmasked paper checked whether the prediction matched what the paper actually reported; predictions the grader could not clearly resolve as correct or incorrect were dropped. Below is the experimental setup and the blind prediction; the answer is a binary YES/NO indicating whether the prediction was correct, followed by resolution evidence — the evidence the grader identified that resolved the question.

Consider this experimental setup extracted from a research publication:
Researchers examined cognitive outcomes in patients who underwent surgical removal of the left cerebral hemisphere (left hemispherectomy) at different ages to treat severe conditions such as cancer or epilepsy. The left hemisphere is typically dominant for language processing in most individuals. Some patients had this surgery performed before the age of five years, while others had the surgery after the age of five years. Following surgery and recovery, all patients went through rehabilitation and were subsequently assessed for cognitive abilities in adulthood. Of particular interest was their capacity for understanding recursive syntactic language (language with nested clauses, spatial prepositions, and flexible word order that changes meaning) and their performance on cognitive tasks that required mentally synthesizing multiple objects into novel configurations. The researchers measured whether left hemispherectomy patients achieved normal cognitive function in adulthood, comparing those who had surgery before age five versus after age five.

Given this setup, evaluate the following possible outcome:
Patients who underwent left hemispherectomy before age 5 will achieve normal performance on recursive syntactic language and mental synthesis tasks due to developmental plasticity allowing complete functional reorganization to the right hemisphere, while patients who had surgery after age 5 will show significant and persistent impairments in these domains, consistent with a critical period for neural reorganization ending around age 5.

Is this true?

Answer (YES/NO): YES